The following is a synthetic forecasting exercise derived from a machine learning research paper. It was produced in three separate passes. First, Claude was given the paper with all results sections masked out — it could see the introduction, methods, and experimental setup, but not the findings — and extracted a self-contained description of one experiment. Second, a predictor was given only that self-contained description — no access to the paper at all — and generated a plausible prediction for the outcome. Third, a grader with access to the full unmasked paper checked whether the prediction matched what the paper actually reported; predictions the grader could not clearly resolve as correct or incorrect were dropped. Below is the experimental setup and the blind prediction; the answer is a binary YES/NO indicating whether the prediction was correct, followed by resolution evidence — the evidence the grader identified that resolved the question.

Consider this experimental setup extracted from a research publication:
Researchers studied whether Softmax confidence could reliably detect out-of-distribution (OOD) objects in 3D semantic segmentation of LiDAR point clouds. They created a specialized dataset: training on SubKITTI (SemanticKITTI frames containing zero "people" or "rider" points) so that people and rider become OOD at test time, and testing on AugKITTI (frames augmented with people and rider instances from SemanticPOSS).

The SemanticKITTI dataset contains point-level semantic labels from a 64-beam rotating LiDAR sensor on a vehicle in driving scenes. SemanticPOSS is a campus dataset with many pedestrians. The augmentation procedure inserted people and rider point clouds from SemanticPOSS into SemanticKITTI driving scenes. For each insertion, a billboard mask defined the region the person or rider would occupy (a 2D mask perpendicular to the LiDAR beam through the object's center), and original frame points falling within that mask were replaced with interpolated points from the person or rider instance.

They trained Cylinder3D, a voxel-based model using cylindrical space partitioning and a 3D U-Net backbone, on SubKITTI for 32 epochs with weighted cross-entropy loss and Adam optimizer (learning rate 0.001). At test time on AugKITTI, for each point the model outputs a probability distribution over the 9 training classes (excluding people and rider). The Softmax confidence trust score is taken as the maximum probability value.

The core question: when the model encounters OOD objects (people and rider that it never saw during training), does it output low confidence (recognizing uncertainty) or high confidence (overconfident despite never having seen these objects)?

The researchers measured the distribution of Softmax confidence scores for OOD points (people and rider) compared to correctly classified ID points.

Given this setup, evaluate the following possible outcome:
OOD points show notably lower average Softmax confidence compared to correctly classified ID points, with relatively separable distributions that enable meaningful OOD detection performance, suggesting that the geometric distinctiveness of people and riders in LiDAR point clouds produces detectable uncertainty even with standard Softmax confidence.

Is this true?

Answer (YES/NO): NO